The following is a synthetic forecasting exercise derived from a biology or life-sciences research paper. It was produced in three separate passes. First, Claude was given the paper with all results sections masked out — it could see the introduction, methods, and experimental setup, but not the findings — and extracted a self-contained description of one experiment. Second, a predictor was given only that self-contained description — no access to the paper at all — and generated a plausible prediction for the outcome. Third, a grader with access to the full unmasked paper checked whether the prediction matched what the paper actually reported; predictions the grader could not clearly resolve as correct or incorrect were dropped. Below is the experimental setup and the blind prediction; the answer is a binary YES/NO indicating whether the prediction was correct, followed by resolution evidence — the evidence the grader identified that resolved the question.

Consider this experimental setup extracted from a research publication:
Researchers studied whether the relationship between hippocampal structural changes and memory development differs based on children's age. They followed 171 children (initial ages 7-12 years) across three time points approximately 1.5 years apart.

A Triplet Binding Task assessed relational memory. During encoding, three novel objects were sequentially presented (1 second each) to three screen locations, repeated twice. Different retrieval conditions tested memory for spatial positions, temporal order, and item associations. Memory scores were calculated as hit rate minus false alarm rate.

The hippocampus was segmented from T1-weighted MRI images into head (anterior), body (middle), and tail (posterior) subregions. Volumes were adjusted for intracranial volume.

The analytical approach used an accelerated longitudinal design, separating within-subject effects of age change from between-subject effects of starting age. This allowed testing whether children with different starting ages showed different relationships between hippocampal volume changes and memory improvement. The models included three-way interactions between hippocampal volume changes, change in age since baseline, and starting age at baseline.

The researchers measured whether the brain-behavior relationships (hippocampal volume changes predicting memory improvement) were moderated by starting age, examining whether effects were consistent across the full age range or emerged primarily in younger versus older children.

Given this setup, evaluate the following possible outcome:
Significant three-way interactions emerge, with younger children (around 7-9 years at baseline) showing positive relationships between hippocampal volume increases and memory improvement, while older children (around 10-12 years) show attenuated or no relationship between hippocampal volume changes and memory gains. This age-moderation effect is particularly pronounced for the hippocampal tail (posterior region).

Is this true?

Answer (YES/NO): NO